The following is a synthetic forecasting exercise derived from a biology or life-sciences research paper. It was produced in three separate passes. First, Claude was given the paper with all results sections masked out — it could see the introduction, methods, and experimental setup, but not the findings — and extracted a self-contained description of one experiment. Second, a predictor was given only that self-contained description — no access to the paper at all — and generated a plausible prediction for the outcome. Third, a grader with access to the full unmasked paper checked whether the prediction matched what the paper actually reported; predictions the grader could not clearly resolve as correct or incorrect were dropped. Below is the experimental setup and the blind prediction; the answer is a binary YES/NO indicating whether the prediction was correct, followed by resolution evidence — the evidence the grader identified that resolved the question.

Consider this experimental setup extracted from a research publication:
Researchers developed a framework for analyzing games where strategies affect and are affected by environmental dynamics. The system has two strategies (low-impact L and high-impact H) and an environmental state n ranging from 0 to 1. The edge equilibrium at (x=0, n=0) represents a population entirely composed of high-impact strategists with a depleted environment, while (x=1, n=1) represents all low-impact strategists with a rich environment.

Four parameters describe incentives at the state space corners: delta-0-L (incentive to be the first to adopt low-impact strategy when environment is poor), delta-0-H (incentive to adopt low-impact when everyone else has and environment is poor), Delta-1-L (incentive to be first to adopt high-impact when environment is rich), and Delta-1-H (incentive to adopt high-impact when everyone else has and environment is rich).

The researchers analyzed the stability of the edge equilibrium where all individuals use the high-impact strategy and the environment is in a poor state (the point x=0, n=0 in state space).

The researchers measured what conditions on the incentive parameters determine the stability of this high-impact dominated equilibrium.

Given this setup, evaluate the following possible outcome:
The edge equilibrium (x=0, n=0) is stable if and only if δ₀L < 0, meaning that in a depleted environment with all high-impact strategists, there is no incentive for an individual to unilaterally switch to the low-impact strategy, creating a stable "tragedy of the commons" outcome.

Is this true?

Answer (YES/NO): NO